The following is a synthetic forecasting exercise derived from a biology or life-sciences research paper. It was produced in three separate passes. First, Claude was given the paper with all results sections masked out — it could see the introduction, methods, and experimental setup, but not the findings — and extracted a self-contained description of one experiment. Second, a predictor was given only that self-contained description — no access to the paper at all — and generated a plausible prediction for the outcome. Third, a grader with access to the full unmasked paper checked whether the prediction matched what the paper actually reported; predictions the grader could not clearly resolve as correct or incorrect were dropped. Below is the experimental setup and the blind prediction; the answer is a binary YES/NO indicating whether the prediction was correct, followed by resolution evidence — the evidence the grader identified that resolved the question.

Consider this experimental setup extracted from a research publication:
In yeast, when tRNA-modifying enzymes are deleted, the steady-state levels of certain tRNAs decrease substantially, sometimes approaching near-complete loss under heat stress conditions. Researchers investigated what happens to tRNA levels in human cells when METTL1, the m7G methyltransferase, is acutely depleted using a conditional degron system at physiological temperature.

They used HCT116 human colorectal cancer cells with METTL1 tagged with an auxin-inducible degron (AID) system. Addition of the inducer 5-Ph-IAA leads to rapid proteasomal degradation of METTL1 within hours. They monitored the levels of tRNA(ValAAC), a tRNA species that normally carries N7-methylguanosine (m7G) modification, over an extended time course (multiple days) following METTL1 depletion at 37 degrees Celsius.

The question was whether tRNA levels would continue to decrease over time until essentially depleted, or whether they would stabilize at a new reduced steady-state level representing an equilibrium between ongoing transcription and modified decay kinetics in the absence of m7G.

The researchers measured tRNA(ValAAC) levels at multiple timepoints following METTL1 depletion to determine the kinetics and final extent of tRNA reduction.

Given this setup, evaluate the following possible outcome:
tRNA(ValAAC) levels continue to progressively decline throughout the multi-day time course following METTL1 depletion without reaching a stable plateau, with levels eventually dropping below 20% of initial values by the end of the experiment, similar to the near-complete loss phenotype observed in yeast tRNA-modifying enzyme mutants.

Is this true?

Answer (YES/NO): NO